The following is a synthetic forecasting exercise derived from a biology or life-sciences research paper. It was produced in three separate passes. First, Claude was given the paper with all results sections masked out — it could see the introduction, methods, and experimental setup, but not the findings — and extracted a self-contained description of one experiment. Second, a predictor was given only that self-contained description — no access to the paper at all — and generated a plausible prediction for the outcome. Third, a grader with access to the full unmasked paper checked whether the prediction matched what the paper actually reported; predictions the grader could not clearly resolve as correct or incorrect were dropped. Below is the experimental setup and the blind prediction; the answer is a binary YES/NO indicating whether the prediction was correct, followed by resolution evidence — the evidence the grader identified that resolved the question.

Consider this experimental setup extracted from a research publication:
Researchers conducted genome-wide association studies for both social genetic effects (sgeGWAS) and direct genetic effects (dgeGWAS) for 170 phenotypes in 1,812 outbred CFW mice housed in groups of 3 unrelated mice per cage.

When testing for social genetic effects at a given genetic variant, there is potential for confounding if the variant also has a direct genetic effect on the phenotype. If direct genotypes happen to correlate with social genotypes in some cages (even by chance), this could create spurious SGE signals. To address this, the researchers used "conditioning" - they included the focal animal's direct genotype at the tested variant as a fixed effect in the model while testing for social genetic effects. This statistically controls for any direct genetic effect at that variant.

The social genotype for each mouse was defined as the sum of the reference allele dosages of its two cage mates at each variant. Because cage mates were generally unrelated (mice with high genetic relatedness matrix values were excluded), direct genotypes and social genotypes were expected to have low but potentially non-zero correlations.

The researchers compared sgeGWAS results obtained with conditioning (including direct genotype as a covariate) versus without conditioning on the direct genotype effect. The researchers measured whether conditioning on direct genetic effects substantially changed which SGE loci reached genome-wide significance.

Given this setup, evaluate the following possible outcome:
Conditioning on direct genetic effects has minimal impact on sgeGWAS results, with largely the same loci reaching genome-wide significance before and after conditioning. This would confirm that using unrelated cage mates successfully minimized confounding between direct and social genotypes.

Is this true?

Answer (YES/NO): NO